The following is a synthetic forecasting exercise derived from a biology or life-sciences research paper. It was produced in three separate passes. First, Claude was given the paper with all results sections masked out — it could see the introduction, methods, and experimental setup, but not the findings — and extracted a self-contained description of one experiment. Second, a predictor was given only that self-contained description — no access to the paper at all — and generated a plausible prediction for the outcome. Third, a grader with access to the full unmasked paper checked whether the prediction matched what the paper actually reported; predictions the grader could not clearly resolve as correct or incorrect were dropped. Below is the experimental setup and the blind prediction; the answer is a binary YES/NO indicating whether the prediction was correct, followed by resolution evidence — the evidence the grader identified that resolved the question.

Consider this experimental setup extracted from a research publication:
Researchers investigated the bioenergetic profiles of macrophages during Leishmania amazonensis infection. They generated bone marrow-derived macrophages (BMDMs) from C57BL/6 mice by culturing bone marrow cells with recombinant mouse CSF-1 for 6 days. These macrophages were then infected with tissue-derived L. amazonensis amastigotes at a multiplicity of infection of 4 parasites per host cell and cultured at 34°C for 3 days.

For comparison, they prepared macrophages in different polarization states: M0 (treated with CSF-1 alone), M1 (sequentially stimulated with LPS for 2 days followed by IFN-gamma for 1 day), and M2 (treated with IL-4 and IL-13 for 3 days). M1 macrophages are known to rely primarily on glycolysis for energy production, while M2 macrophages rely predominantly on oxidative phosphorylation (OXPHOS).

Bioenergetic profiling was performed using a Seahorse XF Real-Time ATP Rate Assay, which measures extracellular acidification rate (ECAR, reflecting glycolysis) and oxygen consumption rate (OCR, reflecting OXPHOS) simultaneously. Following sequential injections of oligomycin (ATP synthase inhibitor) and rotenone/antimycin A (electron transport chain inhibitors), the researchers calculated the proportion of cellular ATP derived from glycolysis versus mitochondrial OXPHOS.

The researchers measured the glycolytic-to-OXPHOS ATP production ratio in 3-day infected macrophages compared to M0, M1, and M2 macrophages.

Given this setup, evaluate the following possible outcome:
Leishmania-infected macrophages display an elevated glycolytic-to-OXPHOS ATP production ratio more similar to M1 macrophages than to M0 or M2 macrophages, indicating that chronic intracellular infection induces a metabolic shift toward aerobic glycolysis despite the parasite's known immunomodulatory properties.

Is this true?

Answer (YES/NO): YES